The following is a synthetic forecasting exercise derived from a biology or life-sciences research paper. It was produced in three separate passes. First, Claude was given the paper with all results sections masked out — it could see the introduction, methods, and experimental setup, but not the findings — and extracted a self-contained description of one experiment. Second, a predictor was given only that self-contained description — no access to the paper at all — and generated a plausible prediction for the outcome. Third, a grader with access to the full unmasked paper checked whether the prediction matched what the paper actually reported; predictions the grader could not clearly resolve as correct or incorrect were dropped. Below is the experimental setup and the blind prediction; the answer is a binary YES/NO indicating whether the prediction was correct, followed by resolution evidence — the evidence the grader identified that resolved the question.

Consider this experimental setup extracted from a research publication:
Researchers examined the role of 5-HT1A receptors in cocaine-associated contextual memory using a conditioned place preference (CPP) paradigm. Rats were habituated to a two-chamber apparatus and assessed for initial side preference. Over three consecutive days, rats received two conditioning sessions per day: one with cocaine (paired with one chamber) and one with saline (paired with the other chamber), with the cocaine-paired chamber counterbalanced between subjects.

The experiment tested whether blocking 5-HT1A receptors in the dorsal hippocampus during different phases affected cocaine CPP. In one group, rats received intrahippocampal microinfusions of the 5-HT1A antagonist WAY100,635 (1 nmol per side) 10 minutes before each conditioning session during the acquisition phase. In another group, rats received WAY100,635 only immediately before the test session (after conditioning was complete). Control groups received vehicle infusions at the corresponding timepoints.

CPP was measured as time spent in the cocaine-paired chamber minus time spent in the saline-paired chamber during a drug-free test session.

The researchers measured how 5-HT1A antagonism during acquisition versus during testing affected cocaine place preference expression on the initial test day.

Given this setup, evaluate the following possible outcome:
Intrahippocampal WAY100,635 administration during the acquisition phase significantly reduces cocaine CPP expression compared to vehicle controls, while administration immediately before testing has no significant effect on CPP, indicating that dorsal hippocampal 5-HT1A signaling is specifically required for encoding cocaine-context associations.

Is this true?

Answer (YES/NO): NO